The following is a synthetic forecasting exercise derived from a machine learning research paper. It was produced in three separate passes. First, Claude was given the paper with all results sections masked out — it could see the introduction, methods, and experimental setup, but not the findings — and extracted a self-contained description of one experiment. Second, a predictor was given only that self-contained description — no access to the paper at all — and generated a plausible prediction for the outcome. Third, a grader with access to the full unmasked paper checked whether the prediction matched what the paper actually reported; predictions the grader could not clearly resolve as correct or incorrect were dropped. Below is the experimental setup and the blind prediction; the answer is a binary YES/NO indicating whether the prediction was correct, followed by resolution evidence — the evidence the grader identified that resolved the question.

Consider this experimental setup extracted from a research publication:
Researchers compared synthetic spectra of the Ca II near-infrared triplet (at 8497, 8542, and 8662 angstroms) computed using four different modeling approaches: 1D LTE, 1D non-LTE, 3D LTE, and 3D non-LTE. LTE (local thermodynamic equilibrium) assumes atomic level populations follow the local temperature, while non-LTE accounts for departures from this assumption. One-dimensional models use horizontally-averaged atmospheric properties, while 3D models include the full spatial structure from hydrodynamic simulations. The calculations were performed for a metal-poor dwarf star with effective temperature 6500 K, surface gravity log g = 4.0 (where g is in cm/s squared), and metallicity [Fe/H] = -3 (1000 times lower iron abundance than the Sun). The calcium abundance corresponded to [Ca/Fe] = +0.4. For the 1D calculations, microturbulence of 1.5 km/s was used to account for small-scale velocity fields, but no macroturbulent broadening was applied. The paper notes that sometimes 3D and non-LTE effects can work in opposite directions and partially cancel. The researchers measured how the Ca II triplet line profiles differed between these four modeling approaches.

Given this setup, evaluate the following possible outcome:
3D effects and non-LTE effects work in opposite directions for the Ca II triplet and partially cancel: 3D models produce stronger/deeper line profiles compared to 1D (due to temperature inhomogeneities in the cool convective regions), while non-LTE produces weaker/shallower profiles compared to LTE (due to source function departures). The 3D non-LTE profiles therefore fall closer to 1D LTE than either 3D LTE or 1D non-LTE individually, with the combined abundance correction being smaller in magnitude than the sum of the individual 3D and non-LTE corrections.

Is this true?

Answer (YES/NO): NO